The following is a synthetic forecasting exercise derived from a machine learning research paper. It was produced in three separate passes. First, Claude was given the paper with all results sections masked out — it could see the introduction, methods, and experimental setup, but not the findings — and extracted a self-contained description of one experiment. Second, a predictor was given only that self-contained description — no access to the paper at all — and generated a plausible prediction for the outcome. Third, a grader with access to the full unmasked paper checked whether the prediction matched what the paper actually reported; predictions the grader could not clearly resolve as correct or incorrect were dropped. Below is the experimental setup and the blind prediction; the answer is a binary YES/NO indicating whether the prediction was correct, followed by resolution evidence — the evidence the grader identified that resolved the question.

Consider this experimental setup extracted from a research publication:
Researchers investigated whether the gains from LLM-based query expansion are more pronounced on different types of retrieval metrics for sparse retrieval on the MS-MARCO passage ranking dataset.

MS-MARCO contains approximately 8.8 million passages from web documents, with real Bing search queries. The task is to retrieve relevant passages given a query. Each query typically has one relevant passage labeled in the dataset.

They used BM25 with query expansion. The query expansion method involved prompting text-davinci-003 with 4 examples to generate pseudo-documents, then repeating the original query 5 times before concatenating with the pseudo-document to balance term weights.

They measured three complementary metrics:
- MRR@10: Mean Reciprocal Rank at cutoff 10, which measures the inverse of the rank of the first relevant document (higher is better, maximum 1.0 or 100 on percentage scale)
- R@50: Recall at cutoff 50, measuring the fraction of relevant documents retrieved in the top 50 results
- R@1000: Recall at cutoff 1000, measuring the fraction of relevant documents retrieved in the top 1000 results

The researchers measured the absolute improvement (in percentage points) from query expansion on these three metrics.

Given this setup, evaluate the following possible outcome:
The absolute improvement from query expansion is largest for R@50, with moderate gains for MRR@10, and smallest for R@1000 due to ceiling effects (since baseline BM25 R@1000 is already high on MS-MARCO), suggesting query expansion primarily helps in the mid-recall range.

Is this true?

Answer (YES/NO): NO